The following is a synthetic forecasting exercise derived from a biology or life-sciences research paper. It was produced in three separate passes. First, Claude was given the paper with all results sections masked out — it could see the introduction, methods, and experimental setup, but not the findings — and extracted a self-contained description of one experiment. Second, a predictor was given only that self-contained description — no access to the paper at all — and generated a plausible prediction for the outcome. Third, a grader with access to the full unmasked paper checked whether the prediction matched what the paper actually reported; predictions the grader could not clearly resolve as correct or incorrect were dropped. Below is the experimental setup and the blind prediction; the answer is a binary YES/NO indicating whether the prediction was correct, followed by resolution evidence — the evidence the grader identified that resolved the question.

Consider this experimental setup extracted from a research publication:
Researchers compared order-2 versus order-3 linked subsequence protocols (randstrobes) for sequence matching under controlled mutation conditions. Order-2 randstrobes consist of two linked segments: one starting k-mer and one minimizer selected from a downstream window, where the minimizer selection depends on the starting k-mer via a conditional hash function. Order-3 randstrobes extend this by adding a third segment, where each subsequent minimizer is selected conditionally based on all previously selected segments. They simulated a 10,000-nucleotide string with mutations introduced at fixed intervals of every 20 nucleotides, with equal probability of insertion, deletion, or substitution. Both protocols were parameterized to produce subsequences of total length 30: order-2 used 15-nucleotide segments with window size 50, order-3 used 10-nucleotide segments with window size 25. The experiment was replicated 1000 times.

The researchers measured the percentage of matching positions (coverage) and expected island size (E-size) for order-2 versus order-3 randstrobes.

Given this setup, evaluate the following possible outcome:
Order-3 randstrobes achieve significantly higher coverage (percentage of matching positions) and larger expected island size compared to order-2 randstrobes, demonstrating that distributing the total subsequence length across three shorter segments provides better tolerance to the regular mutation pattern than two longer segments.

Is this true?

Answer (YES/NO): NO